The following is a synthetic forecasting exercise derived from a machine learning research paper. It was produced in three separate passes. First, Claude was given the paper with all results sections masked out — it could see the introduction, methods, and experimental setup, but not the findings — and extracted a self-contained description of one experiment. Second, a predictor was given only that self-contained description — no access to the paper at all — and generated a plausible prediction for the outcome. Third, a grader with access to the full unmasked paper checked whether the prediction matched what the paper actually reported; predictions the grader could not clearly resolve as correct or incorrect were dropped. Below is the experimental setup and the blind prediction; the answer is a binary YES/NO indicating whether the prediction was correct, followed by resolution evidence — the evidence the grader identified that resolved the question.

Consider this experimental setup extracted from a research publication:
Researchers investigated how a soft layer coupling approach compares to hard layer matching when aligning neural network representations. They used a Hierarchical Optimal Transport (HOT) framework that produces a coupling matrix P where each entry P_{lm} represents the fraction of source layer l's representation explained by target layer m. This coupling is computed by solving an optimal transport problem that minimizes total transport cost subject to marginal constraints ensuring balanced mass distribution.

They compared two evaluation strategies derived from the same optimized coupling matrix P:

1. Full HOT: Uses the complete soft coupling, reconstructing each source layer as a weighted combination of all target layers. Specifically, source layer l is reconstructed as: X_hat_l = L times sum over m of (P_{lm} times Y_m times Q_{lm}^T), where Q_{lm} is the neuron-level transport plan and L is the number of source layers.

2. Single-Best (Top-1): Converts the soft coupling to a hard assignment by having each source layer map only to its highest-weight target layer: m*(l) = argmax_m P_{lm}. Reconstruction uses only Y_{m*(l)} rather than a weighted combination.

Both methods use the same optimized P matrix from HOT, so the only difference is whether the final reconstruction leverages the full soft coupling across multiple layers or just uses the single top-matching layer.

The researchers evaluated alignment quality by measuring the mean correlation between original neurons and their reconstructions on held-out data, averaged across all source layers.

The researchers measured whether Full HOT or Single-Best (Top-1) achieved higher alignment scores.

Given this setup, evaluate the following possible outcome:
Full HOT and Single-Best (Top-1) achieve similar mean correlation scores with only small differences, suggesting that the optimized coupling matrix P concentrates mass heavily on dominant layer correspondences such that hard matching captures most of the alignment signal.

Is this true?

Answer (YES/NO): YES